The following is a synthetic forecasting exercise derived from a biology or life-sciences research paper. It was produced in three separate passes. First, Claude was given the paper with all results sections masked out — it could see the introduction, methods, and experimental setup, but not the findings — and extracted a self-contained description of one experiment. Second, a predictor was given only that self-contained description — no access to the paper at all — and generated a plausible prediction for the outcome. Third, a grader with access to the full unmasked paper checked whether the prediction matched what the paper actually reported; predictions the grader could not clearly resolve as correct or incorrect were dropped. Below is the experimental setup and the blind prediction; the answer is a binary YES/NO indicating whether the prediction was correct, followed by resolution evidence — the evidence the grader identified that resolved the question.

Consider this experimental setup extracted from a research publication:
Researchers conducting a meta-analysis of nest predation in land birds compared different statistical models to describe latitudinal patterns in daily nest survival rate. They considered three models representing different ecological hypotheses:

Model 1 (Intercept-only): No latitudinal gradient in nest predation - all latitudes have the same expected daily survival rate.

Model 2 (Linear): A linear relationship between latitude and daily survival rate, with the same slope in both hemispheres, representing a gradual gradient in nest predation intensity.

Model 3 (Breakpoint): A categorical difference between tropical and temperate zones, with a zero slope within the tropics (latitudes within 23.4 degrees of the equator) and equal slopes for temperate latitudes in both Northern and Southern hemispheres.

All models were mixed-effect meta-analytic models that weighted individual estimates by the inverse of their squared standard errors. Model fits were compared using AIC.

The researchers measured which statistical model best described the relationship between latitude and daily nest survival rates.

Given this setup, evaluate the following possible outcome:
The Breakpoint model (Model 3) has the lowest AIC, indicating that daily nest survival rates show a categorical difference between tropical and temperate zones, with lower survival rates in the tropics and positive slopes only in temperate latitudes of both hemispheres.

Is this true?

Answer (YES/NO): NO